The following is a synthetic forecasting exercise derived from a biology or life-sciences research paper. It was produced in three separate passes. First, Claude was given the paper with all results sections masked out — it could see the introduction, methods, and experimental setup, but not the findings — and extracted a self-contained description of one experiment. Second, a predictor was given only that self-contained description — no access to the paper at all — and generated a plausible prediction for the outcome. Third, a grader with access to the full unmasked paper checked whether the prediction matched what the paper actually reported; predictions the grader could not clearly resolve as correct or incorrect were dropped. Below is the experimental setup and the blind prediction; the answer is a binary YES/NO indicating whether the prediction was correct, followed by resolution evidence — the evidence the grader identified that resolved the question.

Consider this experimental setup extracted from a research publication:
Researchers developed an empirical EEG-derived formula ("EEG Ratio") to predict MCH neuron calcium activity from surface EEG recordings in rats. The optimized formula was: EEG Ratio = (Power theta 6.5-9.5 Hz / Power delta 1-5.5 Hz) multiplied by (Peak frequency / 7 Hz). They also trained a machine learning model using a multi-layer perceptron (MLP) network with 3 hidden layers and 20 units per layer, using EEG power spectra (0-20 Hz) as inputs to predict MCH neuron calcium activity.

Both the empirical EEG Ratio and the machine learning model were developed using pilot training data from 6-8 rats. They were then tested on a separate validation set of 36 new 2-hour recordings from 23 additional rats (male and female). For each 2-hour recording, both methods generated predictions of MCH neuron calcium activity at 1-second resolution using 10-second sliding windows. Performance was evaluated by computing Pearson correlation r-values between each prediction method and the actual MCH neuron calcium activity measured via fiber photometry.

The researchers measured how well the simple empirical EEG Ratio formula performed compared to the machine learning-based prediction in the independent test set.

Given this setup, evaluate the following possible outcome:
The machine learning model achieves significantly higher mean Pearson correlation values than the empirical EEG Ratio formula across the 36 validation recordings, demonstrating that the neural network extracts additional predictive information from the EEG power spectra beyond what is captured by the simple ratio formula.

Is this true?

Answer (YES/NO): NO